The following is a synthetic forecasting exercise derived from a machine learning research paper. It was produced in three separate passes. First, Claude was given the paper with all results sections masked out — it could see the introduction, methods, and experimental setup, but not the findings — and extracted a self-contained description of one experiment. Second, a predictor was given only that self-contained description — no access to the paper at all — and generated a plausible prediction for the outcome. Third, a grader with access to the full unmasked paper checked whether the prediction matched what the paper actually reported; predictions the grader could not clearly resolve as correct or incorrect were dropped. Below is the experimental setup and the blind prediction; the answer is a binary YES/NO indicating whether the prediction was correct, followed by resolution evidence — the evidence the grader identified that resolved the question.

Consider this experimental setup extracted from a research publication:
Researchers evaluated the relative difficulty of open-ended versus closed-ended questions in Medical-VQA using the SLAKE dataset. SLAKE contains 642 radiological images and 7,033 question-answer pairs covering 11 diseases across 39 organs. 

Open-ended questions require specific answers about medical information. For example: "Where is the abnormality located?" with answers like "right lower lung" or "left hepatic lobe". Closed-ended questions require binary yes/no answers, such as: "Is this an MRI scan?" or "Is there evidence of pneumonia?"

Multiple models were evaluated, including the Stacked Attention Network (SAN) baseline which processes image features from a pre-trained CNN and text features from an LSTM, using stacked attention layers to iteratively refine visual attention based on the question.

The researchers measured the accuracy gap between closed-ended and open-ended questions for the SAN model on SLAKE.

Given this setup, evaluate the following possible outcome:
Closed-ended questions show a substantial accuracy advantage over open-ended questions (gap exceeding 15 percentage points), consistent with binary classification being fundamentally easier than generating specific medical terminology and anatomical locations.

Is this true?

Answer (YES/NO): NO